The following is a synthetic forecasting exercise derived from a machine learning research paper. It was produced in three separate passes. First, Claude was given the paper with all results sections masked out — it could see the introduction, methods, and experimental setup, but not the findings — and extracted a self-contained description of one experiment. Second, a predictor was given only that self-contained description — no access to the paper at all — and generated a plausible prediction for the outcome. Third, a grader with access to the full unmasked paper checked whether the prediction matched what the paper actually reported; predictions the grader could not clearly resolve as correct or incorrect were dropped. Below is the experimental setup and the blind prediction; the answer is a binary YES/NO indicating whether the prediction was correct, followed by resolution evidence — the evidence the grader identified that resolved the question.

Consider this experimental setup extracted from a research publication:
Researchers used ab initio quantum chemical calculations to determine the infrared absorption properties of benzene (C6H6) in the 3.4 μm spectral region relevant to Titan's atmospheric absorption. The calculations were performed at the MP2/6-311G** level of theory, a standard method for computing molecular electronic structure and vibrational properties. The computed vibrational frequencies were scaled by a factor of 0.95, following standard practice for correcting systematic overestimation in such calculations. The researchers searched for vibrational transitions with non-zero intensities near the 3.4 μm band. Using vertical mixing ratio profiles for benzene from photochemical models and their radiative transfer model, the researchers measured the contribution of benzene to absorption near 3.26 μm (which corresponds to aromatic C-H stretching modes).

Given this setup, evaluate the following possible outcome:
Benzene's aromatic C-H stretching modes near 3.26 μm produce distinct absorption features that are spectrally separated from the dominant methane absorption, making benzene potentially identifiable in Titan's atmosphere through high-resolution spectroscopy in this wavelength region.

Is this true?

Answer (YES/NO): NO